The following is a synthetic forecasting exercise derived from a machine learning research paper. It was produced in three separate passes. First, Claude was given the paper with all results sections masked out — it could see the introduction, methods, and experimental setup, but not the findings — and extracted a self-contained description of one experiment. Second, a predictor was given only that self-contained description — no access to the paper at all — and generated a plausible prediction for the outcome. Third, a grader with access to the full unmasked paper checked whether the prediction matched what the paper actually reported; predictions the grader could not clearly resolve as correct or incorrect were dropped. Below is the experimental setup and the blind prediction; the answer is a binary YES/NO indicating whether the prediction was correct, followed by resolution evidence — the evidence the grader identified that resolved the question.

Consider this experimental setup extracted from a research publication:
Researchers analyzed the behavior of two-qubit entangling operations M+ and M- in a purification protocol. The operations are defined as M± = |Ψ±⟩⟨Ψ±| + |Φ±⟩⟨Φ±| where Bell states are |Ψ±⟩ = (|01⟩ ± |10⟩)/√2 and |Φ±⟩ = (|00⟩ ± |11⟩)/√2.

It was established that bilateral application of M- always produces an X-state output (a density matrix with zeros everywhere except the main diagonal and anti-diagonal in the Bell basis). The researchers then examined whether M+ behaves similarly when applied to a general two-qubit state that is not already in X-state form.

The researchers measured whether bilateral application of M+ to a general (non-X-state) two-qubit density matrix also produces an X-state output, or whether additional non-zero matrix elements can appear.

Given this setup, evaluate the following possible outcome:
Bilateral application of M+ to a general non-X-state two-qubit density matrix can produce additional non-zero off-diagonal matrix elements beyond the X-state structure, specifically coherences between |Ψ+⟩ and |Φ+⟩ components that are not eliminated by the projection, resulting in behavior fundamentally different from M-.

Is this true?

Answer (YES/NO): YES